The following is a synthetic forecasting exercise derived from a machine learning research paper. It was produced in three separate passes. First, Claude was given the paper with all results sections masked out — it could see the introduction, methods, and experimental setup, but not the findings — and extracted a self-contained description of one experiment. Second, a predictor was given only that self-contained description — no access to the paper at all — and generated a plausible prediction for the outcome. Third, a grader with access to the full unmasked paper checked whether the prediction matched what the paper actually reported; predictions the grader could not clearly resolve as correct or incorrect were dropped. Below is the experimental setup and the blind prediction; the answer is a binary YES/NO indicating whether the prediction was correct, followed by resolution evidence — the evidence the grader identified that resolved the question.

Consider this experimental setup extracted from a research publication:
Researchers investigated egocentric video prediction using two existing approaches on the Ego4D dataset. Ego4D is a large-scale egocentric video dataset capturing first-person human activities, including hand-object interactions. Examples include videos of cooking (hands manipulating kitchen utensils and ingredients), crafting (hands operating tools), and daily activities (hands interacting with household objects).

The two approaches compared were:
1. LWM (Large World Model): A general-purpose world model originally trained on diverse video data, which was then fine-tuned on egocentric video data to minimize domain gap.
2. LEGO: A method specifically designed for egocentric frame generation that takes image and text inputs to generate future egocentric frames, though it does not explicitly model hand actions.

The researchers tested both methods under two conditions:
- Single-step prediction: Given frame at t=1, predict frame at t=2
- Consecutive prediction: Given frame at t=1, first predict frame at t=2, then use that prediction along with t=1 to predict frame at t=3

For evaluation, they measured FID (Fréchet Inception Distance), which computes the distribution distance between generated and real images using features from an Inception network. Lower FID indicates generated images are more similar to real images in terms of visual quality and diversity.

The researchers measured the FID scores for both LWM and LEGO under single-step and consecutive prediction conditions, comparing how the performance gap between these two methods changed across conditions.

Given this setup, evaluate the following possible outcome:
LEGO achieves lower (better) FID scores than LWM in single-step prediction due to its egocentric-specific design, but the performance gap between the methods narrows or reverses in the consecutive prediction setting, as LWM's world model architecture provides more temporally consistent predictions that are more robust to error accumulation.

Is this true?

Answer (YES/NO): YES